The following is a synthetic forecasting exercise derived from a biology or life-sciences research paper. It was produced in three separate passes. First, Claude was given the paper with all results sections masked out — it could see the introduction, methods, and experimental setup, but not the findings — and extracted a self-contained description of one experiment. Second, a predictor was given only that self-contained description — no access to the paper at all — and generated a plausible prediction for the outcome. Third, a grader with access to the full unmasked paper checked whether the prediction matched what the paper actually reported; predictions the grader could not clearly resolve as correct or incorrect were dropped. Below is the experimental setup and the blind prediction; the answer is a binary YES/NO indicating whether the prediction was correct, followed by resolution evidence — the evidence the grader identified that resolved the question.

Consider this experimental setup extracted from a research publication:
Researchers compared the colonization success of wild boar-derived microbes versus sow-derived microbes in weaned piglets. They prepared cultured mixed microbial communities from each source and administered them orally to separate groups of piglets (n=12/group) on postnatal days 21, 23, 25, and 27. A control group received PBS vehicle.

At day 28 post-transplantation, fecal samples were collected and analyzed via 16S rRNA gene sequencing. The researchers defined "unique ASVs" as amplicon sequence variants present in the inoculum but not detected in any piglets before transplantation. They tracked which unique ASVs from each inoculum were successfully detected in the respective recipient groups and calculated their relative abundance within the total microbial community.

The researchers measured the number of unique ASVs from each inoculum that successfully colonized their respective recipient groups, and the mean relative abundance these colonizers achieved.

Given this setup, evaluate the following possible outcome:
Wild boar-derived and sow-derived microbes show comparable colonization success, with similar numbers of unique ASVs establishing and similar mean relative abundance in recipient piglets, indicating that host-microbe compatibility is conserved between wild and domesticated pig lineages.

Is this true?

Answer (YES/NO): NO